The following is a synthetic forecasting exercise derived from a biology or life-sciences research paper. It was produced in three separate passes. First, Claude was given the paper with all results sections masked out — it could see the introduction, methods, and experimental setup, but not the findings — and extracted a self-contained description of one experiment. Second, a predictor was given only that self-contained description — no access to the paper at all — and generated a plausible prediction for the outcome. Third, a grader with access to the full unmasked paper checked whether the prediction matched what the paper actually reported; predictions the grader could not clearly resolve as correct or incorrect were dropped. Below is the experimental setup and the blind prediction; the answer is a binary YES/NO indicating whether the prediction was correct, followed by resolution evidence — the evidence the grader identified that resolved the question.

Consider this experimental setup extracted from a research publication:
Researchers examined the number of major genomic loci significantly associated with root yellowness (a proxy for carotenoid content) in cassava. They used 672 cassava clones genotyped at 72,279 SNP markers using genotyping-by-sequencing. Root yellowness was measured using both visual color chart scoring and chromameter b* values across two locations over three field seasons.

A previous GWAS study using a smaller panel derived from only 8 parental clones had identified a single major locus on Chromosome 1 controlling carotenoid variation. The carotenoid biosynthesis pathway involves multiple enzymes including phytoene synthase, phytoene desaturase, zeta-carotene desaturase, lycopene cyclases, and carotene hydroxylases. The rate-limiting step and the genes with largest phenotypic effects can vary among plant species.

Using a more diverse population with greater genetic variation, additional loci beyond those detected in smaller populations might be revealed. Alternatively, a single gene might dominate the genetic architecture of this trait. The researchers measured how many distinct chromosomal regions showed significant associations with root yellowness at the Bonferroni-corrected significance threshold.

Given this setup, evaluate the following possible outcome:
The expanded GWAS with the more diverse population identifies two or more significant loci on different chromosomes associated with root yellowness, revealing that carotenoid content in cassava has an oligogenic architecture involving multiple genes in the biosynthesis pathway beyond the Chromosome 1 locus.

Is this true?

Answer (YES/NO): NO